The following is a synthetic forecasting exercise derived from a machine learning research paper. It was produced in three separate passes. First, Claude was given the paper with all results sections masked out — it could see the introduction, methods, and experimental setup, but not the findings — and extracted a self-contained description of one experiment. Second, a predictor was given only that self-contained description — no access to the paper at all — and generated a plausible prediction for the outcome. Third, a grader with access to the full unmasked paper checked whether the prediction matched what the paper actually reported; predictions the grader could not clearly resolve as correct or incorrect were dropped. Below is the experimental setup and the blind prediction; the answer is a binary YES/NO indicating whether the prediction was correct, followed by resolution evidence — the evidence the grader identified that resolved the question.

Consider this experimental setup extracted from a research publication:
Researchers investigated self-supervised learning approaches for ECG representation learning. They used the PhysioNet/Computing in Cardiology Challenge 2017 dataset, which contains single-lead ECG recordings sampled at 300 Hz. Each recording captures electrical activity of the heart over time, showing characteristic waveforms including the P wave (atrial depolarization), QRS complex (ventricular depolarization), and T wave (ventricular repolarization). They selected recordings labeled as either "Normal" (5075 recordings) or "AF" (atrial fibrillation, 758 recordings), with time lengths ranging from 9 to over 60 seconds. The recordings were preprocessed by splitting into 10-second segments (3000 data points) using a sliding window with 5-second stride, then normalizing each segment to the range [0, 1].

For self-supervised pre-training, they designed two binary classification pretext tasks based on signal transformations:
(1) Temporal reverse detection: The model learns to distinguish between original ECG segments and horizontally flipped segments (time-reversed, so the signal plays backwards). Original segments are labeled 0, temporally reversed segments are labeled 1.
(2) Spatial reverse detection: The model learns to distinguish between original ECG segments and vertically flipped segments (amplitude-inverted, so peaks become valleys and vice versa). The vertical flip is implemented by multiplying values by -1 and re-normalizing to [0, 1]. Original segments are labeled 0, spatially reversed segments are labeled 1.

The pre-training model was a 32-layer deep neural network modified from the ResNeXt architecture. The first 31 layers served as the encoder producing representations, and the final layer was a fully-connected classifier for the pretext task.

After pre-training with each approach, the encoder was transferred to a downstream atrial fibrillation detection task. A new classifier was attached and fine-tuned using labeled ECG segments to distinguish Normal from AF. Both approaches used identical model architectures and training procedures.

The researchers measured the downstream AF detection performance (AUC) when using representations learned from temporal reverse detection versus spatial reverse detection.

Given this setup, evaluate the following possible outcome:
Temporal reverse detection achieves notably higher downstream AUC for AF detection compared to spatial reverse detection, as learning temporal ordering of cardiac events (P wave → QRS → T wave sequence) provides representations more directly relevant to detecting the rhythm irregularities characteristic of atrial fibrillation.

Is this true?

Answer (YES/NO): YES